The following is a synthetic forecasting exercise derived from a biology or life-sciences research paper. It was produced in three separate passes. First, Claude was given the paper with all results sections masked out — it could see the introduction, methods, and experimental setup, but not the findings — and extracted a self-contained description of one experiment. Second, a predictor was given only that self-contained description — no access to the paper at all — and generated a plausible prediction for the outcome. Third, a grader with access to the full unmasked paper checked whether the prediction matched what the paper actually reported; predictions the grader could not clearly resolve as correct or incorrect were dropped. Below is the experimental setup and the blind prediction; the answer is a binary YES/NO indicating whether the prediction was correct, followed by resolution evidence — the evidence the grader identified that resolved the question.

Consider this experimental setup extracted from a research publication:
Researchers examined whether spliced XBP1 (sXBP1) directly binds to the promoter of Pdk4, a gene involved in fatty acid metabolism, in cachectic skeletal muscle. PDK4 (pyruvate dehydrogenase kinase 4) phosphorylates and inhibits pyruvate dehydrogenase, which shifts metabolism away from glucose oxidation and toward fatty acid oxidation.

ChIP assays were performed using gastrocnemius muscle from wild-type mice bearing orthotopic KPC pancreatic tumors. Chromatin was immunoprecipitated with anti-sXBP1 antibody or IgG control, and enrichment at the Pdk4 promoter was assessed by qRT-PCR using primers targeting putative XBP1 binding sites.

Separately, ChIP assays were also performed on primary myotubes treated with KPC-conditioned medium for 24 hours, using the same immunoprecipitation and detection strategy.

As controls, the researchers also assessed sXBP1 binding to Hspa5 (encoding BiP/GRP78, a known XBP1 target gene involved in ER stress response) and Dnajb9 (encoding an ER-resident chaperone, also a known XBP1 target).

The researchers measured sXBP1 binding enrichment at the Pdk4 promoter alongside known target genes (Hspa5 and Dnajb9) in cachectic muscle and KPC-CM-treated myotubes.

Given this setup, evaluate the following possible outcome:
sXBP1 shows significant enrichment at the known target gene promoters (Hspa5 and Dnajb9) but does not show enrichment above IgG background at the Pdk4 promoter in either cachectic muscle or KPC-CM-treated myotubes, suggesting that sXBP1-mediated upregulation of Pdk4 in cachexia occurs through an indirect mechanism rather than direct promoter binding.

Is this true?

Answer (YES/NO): NO